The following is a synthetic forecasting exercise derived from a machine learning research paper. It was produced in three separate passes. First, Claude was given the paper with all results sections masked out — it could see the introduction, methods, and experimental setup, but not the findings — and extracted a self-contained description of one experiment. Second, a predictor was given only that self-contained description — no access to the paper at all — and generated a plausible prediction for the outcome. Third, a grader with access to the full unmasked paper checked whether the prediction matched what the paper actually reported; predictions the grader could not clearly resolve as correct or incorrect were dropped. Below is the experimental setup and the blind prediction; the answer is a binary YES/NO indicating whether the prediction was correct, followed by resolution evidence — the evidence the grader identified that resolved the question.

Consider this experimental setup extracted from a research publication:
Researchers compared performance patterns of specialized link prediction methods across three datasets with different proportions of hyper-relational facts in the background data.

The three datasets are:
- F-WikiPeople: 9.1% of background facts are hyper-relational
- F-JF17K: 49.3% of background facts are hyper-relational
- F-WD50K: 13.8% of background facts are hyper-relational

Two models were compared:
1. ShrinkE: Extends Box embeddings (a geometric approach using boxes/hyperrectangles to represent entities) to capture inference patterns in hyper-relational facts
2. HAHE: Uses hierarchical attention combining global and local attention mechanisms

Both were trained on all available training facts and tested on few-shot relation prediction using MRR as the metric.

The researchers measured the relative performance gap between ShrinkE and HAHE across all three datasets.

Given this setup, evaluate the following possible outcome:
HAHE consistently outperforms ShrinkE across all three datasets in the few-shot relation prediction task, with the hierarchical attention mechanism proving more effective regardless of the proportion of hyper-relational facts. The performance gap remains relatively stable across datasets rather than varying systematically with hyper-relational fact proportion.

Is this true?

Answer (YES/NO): NO